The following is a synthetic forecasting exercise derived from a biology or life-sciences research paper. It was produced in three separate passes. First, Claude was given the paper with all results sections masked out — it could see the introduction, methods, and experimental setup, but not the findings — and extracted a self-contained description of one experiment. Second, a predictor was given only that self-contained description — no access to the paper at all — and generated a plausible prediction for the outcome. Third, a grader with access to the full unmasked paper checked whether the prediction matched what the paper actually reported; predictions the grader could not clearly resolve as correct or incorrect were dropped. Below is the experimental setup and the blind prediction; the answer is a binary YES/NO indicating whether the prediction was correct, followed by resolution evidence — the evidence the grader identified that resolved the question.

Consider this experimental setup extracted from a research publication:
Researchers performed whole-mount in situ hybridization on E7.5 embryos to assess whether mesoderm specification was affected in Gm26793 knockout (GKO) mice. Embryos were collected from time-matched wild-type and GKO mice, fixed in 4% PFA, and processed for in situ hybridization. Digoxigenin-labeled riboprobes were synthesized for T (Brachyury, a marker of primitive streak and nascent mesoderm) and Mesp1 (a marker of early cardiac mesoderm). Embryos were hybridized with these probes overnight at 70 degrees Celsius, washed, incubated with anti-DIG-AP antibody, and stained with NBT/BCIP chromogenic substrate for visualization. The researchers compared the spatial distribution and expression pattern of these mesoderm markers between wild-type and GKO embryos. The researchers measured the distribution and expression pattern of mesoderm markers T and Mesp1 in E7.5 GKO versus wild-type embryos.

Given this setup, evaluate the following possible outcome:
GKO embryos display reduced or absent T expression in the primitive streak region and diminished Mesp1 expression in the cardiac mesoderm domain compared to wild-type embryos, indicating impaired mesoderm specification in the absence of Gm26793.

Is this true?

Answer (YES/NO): NO